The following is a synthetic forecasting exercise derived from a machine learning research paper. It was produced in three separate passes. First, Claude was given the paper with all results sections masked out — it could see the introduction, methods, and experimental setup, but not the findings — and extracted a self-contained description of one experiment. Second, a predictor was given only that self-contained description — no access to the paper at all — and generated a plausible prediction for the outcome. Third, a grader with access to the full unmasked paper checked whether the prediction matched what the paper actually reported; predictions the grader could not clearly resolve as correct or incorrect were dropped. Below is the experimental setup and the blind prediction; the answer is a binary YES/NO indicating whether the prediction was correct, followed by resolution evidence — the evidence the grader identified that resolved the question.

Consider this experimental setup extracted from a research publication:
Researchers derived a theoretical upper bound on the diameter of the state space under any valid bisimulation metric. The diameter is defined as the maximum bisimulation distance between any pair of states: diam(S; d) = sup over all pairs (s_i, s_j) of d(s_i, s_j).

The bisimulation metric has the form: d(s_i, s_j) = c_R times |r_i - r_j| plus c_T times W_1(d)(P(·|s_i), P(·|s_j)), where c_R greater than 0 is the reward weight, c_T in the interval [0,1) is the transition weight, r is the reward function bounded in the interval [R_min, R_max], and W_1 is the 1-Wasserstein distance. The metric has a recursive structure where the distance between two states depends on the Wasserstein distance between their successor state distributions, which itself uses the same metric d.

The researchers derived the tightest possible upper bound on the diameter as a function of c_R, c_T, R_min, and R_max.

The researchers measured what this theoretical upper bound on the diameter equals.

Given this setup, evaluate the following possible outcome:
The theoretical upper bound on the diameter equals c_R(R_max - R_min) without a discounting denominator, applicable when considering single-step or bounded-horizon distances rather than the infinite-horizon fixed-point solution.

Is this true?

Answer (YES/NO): NO